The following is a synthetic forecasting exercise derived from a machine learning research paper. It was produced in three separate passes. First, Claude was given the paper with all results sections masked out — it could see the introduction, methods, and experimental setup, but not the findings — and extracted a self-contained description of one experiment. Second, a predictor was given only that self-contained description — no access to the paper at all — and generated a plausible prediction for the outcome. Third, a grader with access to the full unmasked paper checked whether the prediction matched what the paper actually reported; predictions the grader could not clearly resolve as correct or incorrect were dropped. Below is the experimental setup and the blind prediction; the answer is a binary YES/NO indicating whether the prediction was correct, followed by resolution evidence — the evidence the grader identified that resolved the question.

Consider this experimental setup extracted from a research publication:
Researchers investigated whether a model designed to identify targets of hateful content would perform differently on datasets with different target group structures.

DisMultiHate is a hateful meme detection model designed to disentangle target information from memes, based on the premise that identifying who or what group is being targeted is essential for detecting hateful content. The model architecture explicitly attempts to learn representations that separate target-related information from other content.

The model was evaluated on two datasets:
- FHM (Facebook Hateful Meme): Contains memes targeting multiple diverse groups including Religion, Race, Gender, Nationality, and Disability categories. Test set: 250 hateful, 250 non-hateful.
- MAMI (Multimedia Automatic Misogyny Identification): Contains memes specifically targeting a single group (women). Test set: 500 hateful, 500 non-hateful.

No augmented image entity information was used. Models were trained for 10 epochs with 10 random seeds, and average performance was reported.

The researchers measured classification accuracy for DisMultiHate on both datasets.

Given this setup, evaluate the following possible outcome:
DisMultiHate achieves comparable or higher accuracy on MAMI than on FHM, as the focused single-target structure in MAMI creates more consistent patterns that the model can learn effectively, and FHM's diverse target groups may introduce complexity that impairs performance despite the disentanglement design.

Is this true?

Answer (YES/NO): YES